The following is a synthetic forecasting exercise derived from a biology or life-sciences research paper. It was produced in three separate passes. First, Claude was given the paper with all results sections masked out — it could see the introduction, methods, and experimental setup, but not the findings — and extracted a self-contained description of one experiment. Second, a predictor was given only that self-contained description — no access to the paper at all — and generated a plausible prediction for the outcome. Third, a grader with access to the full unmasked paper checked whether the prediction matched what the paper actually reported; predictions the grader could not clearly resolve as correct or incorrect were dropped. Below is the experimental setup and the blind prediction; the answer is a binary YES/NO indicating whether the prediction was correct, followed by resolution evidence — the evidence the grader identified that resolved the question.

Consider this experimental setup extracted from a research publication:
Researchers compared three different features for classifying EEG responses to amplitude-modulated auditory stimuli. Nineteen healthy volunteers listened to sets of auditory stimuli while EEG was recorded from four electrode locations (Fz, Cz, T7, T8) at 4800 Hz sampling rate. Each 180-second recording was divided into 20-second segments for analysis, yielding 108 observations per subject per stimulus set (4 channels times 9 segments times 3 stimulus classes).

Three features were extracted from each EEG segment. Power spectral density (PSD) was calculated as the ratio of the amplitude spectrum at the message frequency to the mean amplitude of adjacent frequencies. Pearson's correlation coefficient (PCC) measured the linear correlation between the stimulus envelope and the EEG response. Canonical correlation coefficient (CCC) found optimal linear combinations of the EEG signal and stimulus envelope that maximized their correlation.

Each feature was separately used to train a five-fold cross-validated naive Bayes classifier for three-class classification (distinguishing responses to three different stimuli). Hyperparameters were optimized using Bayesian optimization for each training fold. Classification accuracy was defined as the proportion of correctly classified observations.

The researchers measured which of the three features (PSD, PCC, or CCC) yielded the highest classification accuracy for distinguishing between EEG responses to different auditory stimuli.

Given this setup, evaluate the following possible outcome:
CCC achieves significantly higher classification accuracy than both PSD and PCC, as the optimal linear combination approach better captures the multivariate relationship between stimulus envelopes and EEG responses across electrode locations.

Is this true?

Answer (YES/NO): NO